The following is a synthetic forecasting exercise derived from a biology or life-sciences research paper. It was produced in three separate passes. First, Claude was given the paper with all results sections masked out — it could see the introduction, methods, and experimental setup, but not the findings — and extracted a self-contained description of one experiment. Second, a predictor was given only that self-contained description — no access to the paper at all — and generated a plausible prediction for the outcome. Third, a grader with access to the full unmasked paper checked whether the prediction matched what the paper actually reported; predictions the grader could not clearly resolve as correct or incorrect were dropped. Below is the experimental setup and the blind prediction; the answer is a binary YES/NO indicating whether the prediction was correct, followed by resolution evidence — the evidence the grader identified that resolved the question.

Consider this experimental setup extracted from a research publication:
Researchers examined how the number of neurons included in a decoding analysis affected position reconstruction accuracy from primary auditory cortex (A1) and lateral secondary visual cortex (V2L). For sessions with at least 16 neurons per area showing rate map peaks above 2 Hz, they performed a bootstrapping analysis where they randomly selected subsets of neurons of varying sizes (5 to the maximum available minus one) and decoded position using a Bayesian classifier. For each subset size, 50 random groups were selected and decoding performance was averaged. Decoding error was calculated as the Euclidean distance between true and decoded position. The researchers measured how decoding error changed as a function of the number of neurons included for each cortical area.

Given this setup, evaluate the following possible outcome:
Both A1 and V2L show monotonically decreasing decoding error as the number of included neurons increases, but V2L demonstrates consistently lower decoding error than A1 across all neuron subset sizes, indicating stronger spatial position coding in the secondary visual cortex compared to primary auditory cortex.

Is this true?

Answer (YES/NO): YES